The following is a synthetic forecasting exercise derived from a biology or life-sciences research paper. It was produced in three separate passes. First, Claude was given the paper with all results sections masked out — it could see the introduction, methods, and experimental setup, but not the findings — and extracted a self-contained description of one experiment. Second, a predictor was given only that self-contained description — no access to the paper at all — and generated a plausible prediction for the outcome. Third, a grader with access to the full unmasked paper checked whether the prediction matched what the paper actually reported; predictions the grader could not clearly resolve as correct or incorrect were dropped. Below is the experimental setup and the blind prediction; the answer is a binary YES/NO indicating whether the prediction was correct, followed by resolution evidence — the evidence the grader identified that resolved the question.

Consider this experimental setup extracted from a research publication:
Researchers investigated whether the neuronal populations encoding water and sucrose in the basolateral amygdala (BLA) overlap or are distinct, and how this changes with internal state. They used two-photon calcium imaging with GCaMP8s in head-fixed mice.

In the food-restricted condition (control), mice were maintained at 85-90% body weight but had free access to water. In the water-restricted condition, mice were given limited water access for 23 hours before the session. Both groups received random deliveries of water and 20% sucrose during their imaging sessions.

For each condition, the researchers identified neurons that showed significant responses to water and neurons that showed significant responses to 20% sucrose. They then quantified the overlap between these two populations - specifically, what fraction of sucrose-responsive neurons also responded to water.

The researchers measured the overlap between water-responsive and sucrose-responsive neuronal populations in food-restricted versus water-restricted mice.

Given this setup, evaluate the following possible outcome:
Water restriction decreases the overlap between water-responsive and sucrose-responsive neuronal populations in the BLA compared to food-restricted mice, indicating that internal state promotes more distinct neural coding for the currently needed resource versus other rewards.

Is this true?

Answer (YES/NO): YES